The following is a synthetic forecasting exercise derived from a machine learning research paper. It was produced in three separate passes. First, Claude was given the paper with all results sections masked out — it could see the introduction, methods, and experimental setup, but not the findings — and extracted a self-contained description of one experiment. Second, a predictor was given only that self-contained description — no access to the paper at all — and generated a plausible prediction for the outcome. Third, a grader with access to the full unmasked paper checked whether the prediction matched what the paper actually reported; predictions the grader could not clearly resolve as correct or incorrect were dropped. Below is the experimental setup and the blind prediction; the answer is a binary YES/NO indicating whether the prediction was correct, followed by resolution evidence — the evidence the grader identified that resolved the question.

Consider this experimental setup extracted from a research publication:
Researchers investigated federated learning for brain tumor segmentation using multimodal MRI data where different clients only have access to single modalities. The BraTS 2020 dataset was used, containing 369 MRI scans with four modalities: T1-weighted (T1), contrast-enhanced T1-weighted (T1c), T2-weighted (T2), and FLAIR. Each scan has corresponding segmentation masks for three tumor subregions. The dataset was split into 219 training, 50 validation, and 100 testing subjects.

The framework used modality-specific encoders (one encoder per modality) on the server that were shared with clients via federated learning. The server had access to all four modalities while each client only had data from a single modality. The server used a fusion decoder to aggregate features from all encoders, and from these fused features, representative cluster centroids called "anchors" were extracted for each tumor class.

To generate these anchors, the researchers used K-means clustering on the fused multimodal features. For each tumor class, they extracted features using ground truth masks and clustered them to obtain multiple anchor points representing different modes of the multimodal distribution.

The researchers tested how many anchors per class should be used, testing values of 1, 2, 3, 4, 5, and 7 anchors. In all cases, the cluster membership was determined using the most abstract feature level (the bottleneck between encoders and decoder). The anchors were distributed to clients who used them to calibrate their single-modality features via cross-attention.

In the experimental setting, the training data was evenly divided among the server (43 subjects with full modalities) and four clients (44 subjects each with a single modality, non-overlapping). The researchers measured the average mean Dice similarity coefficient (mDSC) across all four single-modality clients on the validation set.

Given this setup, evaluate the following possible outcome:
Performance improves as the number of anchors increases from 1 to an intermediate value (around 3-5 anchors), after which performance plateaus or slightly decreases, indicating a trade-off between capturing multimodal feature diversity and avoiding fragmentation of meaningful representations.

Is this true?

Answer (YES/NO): YES